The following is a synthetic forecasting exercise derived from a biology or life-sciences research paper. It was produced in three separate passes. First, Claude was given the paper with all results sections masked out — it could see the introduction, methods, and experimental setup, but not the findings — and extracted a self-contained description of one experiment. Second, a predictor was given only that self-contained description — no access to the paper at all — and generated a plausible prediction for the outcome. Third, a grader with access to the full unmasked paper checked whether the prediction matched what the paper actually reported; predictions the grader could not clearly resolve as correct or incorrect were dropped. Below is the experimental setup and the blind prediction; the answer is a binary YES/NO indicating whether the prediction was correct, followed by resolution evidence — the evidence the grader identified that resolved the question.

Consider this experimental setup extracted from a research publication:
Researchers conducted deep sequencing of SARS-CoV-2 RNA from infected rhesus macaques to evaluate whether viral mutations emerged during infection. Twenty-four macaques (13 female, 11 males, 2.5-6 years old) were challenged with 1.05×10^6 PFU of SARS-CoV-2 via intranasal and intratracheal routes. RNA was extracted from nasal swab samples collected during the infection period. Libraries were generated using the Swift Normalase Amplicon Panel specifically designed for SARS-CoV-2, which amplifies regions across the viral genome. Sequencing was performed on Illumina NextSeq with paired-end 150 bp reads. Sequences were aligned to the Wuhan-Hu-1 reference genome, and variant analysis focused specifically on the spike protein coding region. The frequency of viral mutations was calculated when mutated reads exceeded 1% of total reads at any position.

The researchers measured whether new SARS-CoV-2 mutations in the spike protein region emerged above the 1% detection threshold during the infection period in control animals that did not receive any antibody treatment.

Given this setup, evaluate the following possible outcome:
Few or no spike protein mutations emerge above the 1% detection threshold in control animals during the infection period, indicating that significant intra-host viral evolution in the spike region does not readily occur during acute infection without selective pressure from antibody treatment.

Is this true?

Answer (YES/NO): NO